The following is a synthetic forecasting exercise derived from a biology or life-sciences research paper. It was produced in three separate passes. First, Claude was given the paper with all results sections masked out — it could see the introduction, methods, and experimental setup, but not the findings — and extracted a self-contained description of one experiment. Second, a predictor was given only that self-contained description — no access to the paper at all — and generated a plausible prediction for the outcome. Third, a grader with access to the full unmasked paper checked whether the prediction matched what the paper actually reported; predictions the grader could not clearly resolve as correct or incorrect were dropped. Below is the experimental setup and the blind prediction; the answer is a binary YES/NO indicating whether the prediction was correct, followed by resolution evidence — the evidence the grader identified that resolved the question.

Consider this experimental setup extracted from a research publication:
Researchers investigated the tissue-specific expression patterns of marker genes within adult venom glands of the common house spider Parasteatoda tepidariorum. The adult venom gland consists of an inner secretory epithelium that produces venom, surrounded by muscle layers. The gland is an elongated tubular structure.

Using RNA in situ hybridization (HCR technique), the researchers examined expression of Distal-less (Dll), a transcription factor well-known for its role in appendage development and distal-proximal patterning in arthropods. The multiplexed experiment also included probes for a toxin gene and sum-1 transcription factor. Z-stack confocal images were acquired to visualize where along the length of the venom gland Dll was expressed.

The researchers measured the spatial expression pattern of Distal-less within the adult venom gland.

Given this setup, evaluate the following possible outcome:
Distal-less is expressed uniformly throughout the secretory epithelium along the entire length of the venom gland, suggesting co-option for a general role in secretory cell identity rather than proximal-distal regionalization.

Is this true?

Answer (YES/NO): NO